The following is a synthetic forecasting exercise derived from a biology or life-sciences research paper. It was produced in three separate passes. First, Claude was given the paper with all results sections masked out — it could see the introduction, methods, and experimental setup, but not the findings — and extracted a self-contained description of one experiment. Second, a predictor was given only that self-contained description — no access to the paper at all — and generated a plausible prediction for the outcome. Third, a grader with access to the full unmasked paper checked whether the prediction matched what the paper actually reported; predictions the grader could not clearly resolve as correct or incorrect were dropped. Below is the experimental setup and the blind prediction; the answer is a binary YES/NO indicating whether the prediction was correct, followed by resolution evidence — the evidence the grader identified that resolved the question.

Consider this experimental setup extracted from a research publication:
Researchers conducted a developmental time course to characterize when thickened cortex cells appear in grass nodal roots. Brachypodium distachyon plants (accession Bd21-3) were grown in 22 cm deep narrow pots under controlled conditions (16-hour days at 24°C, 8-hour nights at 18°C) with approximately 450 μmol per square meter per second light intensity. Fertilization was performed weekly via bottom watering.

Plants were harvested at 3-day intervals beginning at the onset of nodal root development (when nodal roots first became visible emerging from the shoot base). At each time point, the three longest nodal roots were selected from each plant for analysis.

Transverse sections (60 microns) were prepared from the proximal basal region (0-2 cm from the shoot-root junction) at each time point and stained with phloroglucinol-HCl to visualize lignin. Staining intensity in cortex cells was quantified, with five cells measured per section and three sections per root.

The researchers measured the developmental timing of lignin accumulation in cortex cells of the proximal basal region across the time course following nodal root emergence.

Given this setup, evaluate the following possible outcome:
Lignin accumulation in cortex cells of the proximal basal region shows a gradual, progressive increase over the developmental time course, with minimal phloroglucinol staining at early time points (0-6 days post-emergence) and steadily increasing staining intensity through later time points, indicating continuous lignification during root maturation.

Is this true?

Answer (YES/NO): NO